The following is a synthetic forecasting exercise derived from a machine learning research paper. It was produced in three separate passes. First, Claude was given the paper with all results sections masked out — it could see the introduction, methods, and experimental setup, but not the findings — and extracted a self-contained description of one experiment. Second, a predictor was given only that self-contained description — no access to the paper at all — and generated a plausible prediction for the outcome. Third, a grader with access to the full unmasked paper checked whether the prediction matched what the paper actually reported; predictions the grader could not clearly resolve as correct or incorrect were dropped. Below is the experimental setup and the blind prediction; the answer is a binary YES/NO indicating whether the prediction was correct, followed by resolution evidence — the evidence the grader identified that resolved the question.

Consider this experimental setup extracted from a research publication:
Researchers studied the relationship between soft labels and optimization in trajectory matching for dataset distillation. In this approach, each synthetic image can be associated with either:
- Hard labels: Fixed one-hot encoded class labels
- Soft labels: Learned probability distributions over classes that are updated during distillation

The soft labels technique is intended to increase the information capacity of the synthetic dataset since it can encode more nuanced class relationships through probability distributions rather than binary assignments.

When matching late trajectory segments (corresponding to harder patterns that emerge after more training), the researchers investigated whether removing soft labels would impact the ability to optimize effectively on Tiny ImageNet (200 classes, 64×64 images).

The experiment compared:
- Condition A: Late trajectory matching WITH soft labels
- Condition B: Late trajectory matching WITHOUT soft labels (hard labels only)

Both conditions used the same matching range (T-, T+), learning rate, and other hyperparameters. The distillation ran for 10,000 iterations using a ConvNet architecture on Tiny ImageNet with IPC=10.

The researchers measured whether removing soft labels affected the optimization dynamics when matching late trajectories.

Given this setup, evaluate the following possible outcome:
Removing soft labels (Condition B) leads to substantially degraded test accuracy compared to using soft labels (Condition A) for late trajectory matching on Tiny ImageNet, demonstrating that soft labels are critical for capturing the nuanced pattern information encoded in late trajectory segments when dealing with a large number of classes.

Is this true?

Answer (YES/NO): NO